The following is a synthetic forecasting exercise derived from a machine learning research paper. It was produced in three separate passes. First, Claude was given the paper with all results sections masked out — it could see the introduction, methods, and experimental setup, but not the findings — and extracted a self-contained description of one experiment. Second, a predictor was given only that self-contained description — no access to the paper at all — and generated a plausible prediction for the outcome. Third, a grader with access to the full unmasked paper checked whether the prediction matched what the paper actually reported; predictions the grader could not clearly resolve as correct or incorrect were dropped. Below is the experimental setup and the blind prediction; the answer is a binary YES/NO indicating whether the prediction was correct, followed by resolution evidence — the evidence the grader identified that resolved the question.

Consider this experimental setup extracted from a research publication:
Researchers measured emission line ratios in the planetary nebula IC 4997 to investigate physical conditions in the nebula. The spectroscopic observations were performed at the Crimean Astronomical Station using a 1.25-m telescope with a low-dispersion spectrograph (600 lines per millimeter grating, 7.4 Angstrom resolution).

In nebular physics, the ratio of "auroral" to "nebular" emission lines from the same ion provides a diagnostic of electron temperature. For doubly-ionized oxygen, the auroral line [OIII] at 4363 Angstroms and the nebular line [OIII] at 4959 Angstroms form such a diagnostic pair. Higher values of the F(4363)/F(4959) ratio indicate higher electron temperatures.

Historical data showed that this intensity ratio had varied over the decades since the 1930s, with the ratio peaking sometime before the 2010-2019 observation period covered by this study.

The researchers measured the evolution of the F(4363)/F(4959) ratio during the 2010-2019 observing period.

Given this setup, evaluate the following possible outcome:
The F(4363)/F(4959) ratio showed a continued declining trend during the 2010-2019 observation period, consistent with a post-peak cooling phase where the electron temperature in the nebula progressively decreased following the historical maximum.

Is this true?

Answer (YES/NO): YES